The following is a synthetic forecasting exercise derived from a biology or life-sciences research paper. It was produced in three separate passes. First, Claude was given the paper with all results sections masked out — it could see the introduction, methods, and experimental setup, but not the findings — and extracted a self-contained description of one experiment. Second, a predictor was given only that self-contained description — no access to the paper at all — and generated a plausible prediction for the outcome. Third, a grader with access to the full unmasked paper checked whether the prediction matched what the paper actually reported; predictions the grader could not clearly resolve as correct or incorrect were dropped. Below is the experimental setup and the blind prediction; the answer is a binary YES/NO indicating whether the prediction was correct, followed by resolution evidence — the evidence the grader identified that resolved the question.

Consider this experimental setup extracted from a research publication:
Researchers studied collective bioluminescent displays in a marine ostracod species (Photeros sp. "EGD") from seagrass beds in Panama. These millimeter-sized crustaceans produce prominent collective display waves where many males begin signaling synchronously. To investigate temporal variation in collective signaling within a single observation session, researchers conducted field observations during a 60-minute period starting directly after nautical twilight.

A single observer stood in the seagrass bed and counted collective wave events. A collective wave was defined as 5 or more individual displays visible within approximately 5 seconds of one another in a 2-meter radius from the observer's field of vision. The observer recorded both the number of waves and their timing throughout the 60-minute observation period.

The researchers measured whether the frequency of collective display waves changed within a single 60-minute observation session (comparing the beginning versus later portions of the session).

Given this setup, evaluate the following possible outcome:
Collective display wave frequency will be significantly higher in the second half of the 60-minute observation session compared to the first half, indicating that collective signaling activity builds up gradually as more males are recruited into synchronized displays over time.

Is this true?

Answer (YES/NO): NO